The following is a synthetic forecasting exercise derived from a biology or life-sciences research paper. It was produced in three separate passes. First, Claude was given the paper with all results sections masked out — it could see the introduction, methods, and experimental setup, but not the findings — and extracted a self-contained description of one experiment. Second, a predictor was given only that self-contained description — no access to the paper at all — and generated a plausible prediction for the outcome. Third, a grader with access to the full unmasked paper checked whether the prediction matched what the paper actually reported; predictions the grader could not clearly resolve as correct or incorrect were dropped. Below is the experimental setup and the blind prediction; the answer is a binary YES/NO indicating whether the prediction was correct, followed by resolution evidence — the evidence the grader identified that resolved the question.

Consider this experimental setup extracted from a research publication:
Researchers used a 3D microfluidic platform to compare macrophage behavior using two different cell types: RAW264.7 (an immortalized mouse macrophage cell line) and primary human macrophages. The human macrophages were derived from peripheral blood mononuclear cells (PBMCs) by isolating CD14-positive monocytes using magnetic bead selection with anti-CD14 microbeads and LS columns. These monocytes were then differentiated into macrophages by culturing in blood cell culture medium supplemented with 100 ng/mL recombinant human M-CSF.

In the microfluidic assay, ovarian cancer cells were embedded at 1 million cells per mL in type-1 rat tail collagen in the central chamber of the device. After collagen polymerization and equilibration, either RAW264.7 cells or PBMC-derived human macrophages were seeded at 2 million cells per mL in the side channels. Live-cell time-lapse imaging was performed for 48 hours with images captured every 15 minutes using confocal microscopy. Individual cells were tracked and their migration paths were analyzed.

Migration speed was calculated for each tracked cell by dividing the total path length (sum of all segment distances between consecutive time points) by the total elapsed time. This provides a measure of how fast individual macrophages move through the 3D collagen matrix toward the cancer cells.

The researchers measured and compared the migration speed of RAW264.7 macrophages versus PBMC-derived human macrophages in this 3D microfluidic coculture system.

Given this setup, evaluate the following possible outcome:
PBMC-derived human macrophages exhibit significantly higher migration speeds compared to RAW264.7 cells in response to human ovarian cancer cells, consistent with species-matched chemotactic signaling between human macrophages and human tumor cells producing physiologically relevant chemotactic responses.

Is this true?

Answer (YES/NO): NO